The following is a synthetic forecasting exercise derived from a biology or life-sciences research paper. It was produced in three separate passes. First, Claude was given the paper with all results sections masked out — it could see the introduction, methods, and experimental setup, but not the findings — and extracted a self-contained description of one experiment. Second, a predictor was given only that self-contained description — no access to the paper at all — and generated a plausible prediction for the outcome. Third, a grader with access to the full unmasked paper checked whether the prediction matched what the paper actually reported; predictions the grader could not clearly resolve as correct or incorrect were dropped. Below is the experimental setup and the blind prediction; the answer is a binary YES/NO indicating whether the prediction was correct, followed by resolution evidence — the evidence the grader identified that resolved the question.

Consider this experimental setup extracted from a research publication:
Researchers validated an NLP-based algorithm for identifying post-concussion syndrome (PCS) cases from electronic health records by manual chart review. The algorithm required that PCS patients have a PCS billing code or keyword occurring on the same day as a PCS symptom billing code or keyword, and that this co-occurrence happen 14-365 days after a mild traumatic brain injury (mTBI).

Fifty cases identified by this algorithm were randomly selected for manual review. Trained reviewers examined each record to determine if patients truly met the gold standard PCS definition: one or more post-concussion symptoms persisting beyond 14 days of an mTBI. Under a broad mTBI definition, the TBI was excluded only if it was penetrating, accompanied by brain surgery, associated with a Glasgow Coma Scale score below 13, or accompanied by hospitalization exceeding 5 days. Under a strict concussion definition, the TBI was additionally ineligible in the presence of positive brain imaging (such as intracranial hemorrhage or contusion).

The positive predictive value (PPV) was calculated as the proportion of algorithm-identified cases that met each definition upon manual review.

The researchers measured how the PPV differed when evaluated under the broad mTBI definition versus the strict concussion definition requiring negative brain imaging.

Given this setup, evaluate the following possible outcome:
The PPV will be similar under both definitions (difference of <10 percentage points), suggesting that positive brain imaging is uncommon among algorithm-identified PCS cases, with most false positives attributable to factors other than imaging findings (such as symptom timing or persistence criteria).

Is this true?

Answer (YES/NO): YES